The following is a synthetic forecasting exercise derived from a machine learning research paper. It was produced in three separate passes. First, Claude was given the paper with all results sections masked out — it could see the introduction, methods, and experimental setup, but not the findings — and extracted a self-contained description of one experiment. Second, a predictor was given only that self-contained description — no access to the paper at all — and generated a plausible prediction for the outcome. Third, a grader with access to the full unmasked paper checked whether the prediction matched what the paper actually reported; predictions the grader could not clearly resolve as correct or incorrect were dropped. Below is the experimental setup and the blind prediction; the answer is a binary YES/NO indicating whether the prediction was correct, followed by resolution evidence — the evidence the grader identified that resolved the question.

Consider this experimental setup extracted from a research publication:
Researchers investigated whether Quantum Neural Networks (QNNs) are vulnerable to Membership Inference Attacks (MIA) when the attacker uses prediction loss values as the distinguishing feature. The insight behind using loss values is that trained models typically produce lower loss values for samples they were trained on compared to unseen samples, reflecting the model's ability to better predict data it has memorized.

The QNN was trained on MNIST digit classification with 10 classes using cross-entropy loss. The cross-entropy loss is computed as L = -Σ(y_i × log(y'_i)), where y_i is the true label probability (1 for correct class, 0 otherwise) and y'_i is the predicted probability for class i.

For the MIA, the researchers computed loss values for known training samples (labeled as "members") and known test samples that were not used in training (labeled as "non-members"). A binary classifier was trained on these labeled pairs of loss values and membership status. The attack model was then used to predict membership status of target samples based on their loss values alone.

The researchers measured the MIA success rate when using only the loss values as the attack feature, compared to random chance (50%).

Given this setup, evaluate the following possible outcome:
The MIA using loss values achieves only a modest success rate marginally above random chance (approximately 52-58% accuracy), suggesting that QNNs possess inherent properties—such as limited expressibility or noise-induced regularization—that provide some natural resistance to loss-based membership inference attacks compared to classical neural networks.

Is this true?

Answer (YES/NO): NO